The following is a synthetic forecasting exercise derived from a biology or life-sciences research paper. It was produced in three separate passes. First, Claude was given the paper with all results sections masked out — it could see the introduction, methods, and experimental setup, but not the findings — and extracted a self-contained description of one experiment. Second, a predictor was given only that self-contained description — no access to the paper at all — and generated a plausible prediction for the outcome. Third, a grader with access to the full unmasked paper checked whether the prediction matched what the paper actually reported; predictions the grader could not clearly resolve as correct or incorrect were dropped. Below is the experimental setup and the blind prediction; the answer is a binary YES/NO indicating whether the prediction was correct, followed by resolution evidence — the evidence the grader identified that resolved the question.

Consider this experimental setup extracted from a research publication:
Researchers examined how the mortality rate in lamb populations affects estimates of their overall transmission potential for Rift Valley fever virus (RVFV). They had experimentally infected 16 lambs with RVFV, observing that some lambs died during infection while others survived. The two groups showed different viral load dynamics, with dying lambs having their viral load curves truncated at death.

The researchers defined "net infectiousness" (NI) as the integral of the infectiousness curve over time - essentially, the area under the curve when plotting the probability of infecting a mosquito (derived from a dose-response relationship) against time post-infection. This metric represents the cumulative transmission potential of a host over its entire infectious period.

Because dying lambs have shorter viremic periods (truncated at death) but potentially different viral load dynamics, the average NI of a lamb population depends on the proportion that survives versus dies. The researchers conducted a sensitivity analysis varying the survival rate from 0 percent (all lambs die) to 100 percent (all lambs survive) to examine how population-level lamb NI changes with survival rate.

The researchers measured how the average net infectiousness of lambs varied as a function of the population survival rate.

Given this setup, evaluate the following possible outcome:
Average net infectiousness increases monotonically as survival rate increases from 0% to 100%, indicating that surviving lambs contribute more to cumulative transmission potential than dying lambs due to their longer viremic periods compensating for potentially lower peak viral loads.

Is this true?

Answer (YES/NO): NO